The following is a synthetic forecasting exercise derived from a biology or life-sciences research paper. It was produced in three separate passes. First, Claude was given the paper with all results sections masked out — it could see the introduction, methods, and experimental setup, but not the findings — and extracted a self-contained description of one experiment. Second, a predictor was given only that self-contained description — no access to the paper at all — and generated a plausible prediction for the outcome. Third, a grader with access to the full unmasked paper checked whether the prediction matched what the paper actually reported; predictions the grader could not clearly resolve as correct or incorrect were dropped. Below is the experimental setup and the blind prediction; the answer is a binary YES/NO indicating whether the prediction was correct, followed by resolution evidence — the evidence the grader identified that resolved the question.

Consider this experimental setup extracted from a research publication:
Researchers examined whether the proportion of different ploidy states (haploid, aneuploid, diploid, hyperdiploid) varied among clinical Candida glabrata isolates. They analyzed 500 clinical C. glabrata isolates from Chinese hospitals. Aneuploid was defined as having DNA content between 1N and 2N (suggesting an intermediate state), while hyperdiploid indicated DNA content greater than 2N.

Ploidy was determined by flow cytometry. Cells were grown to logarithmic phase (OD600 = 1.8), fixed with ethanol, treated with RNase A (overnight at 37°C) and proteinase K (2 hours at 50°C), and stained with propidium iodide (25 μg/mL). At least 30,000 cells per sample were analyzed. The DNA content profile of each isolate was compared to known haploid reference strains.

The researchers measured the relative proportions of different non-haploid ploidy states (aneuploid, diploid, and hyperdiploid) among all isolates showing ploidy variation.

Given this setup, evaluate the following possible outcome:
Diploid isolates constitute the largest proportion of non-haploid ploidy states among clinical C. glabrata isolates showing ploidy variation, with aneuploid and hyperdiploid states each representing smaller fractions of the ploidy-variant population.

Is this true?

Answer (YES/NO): YES